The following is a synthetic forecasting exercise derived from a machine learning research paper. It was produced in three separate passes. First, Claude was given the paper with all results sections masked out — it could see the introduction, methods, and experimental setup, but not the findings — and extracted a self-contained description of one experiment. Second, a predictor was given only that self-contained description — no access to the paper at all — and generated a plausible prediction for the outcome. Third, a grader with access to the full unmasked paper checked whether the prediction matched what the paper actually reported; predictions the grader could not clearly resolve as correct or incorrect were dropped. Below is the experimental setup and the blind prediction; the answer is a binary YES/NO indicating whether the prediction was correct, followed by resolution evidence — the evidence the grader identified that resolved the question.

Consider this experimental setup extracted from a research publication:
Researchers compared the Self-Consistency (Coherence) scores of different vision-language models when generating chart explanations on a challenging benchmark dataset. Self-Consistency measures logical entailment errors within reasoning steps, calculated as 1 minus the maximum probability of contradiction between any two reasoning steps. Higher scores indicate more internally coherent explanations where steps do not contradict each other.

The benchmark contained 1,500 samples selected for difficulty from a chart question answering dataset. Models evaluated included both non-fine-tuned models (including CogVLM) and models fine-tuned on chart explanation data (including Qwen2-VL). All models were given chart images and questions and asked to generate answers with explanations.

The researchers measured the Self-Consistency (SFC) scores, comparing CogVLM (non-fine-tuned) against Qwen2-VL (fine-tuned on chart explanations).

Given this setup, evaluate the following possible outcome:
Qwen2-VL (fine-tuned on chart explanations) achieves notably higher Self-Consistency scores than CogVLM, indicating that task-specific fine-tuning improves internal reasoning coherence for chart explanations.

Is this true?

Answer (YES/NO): YES